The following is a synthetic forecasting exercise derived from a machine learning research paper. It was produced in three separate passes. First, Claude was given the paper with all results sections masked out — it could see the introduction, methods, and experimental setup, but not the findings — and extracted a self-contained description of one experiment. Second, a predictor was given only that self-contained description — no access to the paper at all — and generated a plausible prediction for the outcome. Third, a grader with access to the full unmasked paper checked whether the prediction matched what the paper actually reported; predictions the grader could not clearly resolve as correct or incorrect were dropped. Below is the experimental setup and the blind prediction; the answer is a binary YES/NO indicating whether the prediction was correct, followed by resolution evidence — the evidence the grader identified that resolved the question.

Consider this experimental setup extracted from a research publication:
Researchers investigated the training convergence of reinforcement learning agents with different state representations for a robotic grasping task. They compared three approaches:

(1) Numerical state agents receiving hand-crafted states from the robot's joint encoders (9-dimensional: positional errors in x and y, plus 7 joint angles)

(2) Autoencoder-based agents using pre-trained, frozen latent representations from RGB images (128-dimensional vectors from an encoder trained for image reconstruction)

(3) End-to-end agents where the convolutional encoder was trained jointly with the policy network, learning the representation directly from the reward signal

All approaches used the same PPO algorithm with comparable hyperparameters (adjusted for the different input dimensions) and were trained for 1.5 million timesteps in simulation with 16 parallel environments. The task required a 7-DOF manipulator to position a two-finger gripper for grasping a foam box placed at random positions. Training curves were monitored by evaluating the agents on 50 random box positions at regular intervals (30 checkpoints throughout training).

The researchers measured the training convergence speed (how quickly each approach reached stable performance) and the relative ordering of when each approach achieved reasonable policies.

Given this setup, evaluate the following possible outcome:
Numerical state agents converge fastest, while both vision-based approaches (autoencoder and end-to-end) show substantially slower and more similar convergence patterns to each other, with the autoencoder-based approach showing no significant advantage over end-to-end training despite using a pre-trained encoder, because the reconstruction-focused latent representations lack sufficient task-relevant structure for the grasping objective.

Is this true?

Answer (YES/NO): NO